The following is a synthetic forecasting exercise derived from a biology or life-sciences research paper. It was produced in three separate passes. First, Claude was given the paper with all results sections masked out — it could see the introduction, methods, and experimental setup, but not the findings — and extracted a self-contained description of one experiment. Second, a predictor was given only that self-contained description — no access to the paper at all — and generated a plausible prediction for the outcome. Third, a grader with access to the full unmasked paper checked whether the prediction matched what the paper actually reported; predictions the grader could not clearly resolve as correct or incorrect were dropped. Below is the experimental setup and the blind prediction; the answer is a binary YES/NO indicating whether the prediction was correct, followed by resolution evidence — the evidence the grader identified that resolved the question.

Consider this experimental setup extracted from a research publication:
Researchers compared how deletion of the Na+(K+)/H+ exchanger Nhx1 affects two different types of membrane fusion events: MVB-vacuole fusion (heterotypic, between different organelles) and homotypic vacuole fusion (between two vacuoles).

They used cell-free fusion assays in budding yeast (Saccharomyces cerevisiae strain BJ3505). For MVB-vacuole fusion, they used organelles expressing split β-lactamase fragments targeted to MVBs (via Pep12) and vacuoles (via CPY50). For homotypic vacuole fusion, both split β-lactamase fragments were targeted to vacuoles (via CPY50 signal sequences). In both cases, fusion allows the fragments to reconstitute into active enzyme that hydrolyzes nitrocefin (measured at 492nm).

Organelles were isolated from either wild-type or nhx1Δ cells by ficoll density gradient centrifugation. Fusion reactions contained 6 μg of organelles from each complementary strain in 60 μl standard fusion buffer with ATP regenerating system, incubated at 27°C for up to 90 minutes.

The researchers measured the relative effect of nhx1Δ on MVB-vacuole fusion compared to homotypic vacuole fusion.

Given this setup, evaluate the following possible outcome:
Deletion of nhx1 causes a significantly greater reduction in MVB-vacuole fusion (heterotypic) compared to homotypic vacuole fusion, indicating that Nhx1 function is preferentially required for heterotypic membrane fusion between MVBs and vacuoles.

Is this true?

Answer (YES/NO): YES